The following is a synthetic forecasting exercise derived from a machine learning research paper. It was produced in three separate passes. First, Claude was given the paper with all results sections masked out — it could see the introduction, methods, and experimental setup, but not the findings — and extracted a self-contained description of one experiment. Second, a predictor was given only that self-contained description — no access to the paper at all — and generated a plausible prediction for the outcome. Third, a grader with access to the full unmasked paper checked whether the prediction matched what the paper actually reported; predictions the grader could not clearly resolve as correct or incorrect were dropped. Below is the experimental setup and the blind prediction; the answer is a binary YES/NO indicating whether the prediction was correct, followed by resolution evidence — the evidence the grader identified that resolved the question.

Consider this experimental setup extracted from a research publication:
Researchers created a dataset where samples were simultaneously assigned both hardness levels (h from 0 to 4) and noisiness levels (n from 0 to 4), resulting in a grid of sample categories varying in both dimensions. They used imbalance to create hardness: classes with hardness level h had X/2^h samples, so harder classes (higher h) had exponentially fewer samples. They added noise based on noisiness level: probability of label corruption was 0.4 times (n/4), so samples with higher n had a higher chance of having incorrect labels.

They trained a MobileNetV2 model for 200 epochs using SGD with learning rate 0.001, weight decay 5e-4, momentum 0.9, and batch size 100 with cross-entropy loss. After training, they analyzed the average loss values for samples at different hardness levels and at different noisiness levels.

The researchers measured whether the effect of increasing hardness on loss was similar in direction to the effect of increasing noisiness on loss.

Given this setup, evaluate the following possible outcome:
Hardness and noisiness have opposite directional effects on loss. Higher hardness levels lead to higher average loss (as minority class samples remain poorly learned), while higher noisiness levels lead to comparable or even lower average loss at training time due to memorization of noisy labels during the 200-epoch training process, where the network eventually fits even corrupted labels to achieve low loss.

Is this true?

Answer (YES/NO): NO